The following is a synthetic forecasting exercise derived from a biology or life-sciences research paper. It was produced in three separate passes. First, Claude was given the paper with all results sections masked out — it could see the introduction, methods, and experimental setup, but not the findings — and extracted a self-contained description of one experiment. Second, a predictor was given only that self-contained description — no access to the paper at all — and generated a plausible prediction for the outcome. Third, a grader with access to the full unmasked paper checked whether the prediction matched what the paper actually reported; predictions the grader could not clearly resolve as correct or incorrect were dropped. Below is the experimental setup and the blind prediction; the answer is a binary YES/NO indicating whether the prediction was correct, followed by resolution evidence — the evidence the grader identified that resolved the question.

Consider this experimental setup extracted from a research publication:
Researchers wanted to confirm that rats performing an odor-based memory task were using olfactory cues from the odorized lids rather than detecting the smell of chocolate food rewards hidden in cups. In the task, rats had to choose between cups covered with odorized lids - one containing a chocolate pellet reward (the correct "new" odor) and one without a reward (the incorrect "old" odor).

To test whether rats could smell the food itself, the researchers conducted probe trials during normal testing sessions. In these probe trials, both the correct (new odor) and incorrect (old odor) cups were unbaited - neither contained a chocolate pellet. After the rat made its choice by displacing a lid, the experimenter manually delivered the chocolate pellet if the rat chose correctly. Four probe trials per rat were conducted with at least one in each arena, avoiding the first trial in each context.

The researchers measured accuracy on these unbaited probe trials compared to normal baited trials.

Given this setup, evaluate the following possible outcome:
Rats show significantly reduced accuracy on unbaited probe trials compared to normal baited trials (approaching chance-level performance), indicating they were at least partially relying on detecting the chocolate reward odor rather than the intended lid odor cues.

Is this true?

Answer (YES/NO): NO